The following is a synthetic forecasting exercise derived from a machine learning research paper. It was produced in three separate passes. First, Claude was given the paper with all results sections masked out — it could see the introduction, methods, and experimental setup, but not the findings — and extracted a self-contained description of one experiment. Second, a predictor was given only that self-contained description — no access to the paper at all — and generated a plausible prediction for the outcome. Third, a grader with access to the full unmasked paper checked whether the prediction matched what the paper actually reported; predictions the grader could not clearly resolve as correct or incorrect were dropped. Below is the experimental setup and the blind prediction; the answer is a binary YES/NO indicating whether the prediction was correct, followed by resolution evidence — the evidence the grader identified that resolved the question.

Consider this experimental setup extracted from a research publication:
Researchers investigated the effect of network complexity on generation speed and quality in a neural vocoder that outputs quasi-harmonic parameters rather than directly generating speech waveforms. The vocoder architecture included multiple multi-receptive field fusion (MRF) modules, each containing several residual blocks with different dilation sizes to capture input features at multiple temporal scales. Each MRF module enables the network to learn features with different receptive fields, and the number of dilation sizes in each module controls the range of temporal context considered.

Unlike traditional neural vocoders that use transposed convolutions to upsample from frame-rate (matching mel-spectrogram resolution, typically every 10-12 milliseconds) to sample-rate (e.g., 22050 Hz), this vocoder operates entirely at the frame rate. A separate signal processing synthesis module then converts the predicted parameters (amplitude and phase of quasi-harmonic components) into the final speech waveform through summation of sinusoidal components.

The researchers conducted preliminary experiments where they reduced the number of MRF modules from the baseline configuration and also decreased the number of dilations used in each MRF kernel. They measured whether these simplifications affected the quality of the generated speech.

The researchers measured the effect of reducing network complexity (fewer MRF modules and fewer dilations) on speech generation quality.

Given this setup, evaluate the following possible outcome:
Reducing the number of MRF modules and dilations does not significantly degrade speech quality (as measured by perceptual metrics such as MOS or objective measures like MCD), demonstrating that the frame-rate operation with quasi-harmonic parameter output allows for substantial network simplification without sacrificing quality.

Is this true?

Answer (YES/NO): YES